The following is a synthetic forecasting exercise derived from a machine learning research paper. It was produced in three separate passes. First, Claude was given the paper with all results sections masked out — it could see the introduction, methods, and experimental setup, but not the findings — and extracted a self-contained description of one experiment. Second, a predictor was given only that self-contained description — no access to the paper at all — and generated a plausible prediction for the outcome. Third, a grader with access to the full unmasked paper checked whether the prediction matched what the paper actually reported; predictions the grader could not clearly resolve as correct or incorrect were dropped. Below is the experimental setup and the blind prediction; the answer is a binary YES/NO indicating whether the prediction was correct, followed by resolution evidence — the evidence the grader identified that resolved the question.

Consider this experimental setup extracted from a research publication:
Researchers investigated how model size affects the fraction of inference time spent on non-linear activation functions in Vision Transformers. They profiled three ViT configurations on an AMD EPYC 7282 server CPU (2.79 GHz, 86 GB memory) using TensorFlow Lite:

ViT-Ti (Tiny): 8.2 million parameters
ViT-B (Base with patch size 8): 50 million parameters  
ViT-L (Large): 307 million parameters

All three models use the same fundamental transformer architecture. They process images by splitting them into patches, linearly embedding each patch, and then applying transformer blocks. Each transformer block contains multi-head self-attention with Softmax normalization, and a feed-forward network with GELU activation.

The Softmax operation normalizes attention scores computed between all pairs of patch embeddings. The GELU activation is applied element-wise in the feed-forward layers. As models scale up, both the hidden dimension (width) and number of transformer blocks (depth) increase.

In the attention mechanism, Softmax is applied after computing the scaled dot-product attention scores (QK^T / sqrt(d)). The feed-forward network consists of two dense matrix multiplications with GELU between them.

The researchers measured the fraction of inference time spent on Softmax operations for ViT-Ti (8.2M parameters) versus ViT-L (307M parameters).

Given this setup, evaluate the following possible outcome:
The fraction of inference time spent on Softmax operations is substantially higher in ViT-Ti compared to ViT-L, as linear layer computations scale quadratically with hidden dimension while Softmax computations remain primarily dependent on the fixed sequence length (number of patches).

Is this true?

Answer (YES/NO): YES